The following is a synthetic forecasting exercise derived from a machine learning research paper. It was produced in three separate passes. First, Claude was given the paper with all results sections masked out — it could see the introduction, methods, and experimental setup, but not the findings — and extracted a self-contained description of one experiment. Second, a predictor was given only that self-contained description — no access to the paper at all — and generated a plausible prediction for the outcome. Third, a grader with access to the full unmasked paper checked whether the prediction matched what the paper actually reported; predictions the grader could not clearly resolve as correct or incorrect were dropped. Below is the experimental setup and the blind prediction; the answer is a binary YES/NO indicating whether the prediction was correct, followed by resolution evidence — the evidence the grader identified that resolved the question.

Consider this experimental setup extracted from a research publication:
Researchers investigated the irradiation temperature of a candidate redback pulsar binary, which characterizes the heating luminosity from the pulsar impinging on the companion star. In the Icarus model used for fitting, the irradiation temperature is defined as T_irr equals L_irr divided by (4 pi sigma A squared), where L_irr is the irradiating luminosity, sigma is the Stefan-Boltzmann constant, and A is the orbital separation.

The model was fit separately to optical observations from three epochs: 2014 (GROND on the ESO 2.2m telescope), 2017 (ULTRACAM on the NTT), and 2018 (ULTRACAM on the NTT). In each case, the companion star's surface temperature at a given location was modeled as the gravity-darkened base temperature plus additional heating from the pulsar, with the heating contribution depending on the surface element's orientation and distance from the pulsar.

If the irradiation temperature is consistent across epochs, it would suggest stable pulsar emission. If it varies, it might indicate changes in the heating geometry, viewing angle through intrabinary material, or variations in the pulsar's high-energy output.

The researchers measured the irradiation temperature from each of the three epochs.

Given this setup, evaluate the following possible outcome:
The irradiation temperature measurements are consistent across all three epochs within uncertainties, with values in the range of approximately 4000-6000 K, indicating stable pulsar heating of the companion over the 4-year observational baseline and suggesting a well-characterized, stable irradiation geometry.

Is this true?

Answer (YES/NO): NO